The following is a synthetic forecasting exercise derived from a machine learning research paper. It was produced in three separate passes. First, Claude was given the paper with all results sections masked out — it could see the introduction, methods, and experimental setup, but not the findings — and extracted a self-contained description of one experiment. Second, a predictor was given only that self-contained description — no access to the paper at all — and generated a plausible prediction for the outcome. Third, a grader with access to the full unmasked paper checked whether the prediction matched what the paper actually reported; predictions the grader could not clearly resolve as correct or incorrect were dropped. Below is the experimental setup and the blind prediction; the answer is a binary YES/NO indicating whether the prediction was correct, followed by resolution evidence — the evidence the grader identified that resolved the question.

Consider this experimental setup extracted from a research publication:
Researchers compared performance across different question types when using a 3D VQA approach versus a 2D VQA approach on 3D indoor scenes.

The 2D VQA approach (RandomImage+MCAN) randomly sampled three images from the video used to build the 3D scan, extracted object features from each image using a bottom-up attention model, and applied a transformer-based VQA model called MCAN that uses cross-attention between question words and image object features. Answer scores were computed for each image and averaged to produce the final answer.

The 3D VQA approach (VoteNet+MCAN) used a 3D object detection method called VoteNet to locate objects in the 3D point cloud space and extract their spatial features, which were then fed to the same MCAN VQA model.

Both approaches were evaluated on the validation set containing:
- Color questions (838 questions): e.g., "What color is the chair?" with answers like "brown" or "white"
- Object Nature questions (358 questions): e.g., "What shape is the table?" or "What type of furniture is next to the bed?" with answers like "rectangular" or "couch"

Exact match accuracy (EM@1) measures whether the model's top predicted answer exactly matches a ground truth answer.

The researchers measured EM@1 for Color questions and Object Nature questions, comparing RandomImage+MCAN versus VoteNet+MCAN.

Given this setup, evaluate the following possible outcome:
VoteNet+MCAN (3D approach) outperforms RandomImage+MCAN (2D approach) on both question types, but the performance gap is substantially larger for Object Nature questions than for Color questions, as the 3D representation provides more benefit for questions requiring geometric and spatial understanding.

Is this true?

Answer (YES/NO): NO